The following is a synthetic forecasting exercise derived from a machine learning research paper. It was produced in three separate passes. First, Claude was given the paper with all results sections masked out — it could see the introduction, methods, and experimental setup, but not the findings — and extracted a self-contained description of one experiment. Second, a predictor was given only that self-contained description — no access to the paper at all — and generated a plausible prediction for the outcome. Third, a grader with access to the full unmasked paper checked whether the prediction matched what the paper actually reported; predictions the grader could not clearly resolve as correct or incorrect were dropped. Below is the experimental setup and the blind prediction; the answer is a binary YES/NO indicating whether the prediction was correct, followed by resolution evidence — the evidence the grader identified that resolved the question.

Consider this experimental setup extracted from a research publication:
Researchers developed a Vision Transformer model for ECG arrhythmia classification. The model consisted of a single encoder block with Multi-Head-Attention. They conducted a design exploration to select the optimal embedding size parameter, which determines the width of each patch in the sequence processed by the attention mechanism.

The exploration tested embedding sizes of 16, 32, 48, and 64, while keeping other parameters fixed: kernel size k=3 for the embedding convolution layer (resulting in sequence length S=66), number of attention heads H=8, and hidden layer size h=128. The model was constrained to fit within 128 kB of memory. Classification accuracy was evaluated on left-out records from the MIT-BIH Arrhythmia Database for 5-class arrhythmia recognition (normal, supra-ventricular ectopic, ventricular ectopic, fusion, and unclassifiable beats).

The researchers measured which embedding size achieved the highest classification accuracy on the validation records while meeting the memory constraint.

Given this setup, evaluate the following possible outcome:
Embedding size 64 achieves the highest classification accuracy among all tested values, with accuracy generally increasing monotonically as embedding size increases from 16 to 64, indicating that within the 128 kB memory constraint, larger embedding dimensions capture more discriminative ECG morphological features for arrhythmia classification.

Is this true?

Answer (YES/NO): NO